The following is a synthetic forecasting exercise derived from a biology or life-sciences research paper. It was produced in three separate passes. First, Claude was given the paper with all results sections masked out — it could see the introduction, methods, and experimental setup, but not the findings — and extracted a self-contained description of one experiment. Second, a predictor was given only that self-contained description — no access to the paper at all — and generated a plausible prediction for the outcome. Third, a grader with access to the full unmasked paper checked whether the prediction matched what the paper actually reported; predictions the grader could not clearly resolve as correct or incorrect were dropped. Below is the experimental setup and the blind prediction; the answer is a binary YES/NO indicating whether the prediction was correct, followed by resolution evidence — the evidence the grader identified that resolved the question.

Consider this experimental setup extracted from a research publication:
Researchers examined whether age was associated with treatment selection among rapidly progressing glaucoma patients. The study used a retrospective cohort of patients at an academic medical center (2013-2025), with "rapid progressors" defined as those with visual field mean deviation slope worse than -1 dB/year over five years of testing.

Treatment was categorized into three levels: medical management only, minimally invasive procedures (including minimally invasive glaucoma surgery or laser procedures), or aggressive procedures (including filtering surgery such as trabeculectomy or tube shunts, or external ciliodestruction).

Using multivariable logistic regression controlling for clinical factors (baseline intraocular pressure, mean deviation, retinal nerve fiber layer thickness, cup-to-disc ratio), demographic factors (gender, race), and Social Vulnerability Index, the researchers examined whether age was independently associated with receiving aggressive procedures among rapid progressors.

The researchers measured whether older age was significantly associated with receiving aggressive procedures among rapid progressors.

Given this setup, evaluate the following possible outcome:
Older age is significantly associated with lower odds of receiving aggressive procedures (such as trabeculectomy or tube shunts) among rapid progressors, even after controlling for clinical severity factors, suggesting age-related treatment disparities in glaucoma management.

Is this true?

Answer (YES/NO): NO